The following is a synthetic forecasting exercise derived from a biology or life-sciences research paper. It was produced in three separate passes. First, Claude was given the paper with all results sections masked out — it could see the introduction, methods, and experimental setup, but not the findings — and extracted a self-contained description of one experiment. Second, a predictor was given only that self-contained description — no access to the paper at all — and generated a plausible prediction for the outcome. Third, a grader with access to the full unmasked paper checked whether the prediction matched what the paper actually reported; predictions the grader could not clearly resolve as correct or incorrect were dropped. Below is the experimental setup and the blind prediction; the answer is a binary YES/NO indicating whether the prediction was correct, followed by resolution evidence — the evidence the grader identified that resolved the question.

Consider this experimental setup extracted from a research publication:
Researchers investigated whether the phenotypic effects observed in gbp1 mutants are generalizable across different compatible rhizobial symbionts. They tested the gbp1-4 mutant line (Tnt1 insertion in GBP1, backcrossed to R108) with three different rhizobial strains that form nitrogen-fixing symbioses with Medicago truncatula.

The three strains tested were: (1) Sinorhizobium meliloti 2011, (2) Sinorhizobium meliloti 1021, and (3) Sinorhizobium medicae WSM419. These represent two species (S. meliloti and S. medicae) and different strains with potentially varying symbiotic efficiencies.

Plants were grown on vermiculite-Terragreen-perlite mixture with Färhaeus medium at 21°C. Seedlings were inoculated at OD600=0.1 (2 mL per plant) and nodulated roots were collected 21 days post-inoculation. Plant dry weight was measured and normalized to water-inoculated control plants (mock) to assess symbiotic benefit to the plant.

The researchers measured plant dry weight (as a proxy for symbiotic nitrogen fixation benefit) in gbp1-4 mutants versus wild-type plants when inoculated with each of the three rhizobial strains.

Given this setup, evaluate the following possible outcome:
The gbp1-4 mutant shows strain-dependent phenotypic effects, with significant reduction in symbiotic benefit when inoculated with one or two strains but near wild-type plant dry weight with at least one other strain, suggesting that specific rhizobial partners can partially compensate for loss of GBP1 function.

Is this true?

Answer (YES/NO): NO